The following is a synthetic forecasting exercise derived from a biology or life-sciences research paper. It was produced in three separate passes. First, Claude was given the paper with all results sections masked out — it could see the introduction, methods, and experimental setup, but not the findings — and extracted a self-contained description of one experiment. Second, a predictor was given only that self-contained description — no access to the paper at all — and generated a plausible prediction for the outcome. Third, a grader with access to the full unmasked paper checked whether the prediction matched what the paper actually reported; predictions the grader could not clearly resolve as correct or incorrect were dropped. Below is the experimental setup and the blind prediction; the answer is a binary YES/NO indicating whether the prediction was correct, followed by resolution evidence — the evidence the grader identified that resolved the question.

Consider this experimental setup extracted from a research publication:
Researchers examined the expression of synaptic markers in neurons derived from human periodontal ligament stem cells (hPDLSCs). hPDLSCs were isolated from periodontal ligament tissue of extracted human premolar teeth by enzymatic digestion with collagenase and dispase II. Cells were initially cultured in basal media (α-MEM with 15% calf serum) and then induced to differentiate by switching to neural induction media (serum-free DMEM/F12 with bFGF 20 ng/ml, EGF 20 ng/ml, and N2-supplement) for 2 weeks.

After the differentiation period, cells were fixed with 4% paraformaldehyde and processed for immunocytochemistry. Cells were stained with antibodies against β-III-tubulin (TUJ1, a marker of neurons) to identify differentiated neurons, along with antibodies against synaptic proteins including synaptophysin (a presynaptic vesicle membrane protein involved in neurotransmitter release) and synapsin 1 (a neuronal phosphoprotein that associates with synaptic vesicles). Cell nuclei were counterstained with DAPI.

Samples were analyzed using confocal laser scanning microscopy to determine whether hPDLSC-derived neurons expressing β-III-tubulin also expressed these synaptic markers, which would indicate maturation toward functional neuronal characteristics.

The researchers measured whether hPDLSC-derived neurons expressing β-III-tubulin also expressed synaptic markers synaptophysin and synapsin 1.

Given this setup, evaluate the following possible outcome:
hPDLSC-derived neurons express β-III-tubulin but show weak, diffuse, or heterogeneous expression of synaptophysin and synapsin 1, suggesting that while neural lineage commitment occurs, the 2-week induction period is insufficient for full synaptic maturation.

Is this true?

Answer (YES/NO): NO